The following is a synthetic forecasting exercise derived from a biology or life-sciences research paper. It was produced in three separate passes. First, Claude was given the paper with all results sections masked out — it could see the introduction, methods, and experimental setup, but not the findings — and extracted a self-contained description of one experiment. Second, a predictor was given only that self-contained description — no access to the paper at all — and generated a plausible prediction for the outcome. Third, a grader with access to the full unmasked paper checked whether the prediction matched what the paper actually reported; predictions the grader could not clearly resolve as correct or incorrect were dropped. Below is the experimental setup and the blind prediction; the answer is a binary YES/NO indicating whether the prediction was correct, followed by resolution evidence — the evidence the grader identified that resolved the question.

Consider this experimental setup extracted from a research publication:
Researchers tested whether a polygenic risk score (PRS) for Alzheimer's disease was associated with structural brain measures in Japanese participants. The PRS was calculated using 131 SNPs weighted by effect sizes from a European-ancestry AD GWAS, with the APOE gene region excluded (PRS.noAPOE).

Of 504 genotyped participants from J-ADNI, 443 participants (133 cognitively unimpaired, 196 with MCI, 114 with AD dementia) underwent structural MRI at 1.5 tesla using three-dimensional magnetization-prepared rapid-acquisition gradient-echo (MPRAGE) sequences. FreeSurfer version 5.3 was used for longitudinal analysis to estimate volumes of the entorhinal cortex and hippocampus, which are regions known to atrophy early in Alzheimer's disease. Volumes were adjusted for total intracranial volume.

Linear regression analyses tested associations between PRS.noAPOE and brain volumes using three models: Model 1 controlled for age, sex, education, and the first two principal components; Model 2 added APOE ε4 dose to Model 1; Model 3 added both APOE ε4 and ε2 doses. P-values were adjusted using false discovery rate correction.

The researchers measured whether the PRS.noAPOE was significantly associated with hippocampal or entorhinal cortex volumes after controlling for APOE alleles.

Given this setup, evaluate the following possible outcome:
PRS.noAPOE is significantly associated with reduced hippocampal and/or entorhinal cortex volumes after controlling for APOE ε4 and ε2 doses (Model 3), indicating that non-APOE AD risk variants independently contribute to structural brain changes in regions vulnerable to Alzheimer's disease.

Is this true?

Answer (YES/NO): NO